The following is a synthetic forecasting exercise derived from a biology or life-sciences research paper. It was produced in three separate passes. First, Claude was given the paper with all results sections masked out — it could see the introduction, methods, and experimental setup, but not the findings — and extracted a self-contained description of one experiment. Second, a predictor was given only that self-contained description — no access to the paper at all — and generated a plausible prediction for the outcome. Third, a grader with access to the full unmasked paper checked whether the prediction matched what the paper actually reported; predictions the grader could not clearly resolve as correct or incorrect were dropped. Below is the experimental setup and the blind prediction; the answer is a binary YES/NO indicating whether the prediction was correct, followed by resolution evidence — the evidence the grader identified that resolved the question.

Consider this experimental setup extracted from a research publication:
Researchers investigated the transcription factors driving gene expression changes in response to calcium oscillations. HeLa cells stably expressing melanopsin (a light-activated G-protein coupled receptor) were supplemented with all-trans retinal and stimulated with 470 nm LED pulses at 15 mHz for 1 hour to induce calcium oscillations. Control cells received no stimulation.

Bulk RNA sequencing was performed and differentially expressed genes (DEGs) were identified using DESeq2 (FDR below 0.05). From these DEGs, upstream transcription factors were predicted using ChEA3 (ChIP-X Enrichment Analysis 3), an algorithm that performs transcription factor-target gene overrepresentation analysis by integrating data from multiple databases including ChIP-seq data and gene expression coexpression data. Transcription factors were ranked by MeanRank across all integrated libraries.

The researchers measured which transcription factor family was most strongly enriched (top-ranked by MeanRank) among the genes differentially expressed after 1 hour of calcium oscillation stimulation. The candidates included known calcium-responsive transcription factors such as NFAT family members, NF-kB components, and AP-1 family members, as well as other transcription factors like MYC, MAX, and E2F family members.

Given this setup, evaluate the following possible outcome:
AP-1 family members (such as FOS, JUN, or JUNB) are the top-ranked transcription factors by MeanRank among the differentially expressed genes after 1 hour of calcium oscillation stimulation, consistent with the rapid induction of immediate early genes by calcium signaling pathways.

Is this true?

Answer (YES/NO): NO